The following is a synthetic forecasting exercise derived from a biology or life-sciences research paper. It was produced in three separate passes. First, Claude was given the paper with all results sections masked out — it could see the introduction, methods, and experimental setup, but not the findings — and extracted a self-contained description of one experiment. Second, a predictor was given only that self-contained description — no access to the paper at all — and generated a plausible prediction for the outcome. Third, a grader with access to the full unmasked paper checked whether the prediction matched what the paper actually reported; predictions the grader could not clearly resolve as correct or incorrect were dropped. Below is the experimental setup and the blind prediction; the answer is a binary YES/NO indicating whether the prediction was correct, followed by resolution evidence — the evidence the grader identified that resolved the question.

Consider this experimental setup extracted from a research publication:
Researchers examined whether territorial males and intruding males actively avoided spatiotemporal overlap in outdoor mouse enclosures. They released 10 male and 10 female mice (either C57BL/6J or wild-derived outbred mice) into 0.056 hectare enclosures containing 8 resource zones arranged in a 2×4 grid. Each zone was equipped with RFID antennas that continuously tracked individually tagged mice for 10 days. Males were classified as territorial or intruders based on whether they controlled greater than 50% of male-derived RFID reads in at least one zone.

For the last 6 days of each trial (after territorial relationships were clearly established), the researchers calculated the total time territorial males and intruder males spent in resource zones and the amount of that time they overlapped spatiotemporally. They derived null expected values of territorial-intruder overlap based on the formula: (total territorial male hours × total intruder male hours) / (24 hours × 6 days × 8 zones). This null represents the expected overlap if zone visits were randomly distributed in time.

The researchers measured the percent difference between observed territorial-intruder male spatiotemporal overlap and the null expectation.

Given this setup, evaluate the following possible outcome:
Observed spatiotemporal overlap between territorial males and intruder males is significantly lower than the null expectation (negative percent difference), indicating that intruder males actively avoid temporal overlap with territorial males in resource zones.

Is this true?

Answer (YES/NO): NO